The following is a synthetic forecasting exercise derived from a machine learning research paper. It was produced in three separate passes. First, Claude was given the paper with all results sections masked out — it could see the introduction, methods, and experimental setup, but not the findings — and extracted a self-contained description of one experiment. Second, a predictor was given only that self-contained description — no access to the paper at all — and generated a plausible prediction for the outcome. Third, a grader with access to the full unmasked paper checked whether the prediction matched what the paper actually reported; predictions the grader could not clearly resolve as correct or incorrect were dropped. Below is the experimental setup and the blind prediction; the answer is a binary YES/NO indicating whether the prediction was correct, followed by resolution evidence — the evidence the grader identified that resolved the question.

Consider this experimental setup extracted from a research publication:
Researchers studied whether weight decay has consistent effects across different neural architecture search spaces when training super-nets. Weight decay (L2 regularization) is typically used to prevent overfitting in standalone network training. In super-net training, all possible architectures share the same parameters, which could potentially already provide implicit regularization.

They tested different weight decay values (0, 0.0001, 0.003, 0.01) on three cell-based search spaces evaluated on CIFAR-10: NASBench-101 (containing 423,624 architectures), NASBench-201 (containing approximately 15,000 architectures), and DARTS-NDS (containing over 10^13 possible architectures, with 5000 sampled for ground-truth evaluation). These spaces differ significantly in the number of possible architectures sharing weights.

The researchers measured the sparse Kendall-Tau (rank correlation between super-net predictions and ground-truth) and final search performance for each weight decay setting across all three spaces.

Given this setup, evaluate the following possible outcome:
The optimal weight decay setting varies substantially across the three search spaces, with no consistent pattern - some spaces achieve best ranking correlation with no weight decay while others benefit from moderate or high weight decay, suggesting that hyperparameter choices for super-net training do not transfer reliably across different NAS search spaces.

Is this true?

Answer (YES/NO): YES